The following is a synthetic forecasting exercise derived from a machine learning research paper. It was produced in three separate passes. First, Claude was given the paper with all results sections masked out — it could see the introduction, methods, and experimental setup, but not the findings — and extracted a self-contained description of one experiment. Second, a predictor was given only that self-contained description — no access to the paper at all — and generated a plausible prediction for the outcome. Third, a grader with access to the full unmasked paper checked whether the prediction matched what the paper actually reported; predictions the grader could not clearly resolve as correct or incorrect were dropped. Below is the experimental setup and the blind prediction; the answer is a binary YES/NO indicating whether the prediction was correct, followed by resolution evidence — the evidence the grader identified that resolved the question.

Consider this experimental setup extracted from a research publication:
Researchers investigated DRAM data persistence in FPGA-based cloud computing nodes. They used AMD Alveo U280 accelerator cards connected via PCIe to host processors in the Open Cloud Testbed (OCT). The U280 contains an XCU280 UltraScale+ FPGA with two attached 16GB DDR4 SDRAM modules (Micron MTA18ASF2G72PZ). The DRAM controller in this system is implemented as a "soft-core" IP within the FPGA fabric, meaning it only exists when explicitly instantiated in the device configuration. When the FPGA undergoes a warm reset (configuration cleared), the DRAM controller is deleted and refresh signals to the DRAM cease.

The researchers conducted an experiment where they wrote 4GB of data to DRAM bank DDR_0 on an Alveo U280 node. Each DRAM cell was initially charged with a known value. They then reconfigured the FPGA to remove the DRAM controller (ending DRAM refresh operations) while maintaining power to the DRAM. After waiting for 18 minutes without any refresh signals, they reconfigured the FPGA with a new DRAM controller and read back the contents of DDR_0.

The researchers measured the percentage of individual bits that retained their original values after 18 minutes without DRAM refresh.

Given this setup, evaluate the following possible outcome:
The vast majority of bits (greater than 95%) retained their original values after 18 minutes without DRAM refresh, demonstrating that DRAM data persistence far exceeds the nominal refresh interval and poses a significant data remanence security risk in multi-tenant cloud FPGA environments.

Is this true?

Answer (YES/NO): NO